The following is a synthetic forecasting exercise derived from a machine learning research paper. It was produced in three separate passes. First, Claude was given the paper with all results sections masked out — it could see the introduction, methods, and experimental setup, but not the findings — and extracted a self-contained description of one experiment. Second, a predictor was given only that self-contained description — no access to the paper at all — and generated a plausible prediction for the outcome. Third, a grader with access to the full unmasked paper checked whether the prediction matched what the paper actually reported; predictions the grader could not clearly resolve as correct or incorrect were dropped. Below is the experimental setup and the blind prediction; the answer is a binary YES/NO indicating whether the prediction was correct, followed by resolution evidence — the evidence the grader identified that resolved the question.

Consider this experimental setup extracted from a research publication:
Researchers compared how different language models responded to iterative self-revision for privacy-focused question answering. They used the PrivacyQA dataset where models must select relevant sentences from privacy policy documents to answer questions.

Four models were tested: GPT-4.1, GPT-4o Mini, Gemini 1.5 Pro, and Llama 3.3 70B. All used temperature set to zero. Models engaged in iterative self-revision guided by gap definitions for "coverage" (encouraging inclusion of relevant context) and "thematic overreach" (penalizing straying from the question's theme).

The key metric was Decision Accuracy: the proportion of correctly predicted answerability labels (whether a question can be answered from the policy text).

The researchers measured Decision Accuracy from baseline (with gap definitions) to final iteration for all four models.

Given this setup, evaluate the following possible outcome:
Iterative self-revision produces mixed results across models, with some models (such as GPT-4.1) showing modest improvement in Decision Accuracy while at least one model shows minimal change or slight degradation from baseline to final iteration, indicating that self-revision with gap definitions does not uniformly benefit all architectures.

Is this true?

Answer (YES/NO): NO